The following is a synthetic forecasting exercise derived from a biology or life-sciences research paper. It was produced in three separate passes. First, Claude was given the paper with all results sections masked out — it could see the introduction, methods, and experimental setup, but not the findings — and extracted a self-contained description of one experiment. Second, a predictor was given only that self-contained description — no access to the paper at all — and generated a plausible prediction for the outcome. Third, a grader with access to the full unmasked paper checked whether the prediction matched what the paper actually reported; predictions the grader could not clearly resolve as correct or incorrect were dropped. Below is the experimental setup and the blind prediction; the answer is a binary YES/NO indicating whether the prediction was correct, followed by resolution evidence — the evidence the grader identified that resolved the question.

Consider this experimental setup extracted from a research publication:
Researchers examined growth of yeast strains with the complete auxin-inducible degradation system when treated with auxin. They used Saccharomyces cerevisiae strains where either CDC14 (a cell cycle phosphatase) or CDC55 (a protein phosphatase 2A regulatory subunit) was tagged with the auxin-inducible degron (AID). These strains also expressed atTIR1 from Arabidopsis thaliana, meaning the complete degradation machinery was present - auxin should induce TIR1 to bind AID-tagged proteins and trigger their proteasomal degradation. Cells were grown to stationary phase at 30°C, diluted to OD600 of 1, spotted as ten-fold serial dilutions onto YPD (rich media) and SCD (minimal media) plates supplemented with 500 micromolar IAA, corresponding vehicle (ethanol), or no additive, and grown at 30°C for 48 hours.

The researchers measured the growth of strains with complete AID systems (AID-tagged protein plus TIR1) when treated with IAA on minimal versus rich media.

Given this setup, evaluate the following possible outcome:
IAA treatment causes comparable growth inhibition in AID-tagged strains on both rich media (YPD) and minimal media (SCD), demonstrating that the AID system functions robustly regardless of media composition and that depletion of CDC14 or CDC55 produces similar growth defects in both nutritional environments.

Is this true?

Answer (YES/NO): NO